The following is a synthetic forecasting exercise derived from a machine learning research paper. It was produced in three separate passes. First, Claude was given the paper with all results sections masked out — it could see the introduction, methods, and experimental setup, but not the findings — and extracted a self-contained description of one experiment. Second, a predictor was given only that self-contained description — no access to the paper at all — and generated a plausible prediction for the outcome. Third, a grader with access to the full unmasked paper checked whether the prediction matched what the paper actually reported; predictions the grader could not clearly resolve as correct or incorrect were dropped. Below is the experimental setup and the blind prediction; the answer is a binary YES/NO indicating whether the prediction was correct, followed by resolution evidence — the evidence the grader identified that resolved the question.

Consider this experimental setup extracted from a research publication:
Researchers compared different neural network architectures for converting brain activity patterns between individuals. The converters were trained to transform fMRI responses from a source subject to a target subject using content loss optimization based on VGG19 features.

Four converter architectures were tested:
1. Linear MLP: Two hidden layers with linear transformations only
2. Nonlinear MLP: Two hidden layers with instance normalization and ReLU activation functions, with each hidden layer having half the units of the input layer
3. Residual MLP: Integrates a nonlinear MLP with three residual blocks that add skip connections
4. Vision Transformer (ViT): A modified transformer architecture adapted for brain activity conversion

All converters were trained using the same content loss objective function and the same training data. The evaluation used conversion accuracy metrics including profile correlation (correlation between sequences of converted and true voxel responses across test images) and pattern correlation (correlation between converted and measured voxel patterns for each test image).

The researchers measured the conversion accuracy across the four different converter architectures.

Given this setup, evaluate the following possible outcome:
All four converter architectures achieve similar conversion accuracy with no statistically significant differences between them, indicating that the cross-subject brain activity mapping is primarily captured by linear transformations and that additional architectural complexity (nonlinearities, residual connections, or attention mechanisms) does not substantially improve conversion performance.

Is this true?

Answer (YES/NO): YES